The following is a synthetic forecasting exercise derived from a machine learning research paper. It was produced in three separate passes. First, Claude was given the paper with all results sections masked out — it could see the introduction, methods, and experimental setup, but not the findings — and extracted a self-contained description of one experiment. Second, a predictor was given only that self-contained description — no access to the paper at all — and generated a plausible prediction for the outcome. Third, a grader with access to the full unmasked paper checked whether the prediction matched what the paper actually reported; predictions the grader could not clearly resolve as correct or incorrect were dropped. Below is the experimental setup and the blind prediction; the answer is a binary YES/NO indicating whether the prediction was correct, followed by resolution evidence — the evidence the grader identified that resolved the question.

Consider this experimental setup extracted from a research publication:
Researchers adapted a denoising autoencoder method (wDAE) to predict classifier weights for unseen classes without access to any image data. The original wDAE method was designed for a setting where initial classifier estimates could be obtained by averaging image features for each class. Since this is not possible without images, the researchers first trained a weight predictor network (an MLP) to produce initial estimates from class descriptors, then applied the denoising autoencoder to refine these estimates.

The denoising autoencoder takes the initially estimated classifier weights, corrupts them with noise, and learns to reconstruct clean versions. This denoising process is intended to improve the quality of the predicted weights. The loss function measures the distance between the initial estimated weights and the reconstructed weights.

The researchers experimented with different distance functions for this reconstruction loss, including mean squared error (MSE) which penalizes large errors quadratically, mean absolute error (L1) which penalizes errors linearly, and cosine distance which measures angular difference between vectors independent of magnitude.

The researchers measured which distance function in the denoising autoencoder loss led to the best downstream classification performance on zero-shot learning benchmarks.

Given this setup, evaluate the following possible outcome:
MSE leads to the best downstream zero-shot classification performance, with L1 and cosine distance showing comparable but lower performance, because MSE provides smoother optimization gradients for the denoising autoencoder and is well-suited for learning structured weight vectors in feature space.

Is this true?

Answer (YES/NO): NO